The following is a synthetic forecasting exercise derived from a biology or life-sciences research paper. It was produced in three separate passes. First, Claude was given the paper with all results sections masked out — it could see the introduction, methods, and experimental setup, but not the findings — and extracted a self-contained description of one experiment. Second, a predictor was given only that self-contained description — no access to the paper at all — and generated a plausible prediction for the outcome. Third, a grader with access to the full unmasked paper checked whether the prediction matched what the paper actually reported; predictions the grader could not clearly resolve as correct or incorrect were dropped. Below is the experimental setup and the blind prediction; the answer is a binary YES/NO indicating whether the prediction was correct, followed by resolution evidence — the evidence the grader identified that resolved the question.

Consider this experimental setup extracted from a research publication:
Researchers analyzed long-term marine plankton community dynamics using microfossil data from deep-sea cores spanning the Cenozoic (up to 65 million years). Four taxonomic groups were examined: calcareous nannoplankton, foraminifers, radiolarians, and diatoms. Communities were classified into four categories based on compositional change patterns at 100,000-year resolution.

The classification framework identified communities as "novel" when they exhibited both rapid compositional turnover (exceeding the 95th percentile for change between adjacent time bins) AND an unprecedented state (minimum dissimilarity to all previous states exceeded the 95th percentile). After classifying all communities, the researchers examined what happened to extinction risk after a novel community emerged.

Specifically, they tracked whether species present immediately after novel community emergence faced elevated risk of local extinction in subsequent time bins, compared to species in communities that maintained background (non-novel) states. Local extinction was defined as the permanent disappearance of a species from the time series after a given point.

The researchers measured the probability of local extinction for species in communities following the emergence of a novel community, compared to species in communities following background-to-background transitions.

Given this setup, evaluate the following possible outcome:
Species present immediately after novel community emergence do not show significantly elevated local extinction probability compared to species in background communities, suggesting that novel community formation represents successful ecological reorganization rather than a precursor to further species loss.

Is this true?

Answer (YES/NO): NO